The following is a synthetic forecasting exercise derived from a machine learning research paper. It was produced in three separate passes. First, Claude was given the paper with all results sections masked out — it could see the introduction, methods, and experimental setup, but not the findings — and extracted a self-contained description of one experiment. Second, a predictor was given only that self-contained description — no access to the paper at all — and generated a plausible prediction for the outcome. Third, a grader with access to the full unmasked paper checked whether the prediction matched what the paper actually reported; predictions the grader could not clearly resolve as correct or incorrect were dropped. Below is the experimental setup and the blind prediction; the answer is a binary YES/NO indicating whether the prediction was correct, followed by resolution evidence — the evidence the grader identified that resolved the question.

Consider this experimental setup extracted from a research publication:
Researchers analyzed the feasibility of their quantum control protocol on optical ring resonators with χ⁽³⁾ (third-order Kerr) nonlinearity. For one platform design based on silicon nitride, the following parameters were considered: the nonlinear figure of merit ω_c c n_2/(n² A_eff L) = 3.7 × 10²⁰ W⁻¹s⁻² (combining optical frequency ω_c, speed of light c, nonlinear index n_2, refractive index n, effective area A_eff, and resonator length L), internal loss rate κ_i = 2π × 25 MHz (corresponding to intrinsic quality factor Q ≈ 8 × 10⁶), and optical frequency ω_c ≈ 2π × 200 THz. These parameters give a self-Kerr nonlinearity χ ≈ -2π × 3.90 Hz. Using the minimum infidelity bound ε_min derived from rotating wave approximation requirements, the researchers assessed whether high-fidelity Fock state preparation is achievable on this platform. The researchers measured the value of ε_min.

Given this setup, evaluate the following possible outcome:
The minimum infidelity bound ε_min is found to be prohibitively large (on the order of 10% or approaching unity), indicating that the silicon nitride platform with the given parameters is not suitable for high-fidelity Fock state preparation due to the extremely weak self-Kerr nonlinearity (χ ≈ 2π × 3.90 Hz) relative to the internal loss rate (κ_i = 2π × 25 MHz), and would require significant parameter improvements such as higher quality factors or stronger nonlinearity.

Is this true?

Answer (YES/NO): NO